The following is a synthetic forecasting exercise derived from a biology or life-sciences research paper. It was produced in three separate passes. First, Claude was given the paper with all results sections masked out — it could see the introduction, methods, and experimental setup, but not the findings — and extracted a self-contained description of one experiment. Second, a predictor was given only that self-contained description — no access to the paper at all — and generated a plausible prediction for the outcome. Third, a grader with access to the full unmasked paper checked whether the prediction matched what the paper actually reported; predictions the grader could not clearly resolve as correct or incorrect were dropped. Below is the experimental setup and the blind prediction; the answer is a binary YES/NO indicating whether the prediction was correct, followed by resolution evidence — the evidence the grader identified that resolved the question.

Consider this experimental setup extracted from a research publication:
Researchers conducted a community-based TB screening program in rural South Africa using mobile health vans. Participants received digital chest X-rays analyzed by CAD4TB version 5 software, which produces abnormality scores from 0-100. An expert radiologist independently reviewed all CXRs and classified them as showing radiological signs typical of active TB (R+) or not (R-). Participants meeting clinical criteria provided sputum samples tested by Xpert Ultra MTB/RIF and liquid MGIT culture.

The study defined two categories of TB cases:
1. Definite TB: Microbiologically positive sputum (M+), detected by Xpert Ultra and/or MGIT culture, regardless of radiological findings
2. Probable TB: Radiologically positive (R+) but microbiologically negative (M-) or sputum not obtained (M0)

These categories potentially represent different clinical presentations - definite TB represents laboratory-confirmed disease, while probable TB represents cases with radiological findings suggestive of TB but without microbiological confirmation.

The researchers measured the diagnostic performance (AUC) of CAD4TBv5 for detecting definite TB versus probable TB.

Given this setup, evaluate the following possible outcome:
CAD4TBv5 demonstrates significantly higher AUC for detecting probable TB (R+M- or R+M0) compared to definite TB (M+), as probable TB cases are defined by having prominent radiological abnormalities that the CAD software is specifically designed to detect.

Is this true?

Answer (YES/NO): YES